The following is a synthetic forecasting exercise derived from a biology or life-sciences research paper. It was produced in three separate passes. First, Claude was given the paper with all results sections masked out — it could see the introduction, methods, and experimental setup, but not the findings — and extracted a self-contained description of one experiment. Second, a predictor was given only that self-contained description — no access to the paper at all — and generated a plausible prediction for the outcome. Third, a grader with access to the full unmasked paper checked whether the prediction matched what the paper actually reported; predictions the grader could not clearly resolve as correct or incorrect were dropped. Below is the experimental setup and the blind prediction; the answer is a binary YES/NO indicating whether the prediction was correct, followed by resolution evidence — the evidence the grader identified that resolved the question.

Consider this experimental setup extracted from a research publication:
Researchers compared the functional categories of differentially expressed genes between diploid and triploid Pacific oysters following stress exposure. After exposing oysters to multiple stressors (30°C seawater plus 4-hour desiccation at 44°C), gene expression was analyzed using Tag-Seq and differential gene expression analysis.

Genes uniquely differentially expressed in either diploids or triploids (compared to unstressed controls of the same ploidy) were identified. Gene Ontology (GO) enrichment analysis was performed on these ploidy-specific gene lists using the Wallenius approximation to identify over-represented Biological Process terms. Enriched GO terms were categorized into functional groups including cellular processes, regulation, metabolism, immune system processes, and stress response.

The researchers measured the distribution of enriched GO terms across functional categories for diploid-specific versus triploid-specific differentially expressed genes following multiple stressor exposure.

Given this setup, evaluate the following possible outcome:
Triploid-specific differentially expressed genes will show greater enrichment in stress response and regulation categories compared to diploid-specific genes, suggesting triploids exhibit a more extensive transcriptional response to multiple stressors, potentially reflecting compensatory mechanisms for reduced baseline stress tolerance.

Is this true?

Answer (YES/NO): NO